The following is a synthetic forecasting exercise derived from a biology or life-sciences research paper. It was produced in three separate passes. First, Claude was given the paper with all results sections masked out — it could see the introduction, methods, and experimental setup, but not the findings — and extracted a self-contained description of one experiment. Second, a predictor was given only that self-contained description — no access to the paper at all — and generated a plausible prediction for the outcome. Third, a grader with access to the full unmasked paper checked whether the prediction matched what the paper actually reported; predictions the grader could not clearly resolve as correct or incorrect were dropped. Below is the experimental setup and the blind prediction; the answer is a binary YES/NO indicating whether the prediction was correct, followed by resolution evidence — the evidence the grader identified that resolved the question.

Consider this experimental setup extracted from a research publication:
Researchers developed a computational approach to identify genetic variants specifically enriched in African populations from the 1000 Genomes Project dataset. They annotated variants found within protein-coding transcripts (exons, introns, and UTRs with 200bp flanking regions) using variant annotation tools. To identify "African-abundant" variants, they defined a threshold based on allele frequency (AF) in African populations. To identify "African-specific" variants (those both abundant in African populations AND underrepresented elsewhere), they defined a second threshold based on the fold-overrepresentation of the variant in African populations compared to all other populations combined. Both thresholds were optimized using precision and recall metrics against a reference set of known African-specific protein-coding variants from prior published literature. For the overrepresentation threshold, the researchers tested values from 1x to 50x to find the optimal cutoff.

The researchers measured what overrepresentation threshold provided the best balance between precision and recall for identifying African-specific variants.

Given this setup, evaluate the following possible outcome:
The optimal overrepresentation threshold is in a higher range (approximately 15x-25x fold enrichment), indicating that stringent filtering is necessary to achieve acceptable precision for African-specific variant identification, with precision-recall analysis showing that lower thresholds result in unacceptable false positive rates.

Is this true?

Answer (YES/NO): NO